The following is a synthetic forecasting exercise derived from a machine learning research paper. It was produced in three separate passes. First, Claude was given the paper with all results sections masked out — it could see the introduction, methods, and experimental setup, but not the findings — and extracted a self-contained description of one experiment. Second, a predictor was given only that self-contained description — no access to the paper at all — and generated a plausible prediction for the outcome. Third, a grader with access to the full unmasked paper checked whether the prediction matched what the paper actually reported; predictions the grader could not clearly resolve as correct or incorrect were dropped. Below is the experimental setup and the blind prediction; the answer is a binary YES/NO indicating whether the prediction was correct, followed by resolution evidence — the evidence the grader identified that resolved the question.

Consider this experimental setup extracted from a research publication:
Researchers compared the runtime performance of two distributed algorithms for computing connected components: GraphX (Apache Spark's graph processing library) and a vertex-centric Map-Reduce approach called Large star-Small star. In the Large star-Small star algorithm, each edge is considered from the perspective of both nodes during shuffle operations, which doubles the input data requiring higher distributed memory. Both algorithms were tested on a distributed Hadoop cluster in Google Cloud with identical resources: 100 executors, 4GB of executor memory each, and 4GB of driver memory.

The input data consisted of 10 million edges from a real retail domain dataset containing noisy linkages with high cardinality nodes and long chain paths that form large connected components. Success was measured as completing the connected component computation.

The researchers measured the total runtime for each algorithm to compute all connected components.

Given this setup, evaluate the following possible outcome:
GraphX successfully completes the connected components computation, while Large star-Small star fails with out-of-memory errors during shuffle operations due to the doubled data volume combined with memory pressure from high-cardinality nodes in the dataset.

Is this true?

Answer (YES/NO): NO